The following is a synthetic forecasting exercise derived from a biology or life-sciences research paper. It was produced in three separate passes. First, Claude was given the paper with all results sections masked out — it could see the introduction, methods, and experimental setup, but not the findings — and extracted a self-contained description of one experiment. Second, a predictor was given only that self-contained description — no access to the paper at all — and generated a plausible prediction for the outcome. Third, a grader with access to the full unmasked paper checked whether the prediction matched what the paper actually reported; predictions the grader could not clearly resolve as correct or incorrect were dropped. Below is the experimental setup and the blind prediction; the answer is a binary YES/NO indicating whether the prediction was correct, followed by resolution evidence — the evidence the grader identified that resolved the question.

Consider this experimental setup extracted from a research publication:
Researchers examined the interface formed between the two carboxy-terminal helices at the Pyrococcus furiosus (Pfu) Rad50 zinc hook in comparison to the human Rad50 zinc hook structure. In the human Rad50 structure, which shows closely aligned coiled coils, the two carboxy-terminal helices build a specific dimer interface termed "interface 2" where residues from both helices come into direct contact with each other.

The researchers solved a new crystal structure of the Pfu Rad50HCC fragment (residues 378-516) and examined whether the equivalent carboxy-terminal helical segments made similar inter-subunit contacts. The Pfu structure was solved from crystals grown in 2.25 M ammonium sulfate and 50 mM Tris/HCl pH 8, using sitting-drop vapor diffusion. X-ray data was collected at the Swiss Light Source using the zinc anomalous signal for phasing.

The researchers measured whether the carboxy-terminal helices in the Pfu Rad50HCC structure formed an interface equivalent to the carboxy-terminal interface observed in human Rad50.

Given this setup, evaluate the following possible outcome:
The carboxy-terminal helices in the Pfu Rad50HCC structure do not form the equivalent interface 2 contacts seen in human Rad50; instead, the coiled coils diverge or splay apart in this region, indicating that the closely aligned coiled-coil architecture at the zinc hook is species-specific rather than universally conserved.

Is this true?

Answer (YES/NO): NO